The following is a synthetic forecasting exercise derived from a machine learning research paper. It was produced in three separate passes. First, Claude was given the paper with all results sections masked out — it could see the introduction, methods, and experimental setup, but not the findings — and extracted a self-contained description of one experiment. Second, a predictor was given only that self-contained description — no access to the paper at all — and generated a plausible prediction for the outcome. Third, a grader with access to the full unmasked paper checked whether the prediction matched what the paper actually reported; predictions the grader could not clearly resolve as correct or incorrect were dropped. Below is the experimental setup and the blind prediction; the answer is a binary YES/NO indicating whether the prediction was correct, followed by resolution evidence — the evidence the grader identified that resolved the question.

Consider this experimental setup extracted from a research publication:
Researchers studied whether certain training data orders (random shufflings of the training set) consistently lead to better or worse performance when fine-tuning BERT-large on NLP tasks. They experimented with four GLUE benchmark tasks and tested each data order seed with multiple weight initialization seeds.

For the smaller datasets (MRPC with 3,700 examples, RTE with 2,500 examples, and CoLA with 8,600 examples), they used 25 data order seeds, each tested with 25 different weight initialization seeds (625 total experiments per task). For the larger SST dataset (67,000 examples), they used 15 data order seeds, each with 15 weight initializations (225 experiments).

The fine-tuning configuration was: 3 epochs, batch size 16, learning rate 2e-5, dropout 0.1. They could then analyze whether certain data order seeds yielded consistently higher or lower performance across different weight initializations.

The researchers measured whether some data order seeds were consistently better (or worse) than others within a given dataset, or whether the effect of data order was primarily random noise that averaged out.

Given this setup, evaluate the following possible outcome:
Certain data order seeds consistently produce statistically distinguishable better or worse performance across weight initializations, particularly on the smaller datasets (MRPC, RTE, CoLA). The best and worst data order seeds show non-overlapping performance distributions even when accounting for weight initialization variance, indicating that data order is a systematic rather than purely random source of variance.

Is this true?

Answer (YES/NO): NO